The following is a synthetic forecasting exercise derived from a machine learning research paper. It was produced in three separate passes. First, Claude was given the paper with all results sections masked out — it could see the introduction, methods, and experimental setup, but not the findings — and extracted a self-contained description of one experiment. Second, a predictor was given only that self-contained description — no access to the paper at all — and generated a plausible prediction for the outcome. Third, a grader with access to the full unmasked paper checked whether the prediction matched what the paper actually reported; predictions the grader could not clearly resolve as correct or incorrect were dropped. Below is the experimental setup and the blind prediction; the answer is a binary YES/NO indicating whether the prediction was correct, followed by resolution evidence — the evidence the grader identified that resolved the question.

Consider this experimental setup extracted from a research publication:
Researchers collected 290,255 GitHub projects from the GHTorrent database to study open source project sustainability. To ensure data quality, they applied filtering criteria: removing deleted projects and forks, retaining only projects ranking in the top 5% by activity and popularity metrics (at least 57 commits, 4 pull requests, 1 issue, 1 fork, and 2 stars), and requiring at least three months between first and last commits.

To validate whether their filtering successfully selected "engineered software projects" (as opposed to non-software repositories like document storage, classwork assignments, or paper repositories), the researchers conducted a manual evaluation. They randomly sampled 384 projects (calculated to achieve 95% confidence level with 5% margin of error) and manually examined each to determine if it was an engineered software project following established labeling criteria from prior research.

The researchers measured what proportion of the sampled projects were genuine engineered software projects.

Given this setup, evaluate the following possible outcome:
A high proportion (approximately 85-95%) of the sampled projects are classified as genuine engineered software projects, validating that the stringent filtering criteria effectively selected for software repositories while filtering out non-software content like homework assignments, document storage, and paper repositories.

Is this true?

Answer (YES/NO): YES